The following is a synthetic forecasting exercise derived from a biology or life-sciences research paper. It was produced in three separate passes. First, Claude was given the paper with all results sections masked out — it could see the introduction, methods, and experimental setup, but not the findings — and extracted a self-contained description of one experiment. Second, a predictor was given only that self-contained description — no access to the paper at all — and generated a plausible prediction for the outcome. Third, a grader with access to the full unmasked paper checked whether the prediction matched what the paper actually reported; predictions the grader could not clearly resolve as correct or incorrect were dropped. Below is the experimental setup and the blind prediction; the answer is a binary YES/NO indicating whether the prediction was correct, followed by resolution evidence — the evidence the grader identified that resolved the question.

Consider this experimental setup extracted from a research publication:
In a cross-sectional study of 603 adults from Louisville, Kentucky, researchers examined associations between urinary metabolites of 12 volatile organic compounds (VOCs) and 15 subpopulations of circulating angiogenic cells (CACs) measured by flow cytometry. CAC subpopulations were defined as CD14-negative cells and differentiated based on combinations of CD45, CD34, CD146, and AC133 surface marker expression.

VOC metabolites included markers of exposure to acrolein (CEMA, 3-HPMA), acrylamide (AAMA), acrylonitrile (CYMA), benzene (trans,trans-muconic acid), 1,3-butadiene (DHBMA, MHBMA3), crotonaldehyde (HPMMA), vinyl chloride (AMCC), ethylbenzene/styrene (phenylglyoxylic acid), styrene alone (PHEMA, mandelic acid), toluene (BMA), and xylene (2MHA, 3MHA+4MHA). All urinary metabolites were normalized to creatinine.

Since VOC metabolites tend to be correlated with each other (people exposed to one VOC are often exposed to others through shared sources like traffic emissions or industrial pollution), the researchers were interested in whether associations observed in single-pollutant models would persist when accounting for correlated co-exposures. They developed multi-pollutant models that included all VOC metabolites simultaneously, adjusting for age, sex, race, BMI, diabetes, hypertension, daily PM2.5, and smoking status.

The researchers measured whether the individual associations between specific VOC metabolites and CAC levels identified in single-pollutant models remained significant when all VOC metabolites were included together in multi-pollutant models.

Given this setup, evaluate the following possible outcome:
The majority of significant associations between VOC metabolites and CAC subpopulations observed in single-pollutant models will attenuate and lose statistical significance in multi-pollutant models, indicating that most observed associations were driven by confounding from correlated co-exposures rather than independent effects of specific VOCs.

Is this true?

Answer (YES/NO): NO